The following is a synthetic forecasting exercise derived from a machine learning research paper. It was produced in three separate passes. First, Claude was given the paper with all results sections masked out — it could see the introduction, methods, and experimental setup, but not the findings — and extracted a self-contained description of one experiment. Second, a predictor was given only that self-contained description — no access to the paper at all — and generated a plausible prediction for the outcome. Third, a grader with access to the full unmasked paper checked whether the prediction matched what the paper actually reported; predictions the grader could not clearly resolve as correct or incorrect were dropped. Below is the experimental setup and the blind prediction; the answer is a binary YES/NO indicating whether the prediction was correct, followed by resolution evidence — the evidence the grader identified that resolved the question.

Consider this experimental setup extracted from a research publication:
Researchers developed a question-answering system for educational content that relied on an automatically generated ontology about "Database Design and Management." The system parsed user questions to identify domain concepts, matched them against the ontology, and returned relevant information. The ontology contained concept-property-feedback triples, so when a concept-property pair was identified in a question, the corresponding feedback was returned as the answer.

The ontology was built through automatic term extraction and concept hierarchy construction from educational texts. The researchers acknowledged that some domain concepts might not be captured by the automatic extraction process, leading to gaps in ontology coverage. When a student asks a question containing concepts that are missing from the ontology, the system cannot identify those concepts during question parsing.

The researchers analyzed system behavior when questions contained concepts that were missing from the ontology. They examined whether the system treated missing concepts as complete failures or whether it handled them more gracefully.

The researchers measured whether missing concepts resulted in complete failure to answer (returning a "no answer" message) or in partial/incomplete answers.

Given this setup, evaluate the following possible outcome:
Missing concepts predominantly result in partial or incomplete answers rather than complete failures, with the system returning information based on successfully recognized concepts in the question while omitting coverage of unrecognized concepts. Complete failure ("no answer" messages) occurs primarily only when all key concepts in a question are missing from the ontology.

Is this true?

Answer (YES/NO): YES